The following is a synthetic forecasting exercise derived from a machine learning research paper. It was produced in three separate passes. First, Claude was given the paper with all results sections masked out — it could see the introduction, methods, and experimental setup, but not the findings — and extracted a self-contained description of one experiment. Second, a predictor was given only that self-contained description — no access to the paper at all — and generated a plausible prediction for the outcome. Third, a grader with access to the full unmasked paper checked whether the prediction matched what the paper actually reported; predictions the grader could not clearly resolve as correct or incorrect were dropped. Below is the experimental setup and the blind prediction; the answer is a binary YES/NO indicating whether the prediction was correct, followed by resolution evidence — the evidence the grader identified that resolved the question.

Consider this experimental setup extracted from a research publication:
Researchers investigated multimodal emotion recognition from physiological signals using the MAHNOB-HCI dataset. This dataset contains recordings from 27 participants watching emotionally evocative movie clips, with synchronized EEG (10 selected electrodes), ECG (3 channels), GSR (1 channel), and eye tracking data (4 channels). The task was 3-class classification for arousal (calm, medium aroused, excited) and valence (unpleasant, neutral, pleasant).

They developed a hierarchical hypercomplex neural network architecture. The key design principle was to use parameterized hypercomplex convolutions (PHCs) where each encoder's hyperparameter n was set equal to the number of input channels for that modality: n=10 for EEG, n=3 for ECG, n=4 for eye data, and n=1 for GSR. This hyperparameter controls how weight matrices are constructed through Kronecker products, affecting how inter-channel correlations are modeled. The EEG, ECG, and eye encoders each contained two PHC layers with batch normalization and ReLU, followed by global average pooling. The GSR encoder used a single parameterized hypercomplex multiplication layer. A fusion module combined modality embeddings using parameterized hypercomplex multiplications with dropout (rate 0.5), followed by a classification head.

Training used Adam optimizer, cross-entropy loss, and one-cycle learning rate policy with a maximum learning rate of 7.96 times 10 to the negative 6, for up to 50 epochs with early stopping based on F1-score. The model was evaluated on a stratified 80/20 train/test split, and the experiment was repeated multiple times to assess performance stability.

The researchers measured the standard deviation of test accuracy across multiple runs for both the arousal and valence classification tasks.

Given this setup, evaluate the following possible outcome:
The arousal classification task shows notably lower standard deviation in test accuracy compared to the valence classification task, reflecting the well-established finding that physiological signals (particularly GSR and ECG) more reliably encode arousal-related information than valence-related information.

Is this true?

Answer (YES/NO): YES